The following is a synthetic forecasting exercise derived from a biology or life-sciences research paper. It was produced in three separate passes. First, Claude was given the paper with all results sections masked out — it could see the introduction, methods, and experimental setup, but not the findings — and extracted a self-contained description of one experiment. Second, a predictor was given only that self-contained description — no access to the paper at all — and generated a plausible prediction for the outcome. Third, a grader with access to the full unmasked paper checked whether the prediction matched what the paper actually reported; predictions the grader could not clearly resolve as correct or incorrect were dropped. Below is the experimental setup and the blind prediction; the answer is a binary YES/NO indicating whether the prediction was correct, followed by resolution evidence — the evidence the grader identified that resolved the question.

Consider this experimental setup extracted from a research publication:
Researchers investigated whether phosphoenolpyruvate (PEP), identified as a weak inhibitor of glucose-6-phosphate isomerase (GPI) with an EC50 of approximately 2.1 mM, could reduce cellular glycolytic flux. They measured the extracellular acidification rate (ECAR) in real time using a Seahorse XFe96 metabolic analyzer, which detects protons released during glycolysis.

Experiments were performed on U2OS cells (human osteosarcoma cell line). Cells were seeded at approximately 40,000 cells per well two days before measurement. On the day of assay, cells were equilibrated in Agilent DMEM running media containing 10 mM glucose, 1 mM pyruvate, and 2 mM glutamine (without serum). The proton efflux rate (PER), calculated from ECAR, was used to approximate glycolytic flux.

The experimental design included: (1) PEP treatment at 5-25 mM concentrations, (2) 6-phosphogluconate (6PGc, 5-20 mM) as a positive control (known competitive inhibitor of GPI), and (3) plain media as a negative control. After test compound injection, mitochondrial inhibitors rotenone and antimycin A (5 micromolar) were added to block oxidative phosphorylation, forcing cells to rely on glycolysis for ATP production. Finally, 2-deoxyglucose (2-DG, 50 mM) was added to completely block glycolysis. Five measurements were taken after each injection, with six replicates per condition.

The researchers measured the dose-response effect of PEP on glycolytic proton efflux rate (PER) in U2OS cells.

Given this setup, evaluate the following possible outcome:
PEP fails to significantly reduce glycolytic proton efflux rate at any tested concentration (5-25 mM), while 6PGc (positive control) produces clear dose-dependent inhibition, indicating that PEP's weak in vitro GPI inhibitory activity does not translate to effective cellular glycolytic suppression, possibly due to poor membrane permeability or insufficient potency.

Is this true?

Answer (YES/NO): NO